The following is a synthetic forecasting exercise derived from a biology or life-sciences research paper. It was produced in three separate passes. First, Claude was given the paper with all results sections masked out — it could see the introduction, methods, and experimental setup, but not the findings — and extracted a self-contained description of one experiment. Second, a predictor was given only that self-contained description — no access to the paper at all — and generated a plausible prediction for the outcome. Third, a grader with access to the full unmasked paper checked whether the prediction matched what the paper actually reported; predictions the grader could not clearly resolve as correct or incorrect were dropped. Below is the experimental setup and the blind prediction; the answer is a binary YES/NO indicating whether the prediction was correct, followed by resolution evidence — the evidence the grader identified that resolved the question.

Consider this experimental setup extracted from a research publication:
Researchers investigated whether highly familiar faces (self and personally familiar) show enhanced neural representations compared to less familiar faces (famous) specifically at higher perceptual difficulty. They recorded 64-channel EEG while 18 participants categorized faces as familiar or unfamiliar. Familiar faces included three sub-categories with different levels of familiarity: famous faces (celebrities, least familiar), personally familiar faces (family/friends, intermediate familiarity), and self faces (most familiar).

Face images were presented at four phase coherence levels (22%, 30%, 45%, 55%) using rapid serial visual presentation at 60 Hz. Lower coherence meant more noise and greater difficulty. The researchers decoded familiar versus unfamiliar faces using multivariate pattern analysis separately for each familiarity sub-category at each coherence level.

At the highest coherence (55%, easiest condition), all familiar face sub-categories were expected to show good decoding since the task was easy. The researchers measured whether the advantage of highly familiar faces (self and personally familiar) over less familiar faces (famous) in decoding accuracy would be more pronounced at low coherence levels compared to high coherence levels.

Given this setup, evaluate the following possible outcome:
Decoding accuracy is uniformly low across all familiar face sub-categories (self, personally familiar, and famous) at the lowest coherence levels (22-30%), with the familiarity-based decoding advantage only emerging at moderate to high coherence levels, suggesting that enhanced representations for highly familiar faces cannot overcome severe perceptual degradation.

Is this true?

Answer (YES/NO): NO